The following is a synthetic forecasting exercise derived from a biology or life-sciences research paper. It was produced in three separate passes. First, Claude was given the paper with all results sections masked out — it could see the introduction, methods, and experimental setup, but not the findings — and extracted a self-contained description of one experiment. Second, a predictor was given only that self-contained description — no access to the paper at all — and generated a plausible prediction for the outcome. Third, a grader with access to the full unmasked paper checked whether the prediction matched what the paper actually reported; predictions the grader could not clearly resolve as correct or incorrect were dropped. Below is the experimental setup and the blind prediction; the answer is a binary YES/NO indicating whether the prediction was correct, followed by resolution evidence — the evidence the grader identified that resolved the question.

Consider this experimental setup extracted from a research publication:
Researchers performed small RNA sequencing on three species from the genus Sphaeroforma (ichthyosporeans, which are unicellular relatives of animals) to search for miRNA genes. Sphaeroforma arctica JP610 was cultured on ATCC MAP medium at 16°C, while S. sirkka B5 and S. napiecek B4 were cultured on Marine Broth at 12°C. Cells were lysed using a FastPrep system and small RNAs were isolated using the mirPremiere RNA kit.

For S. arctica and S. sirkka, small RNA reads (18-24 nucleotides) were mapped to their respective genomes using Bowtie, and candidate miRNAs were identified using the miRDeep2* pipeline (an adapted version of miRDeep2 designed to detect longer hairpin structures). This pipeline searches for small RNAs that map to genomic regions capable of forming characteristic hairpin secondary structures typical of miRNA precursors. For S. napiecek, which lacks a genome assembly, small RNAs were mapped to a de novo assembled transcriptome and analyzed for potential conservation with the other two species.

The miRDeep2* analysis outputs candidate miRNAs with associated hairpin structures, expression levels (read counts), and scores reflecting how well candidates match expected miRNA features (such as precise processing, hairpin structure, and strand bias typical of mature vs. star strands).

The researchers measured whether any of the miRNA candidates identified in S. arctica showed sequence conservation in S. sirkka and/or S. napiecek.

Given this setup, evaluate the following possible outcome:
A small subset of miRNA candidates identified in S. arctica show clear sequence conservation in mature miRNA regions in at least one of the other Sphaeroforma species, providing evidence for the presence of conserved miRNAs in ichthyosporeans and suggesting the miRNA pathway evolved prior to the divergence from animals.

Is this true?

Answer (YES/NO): YES